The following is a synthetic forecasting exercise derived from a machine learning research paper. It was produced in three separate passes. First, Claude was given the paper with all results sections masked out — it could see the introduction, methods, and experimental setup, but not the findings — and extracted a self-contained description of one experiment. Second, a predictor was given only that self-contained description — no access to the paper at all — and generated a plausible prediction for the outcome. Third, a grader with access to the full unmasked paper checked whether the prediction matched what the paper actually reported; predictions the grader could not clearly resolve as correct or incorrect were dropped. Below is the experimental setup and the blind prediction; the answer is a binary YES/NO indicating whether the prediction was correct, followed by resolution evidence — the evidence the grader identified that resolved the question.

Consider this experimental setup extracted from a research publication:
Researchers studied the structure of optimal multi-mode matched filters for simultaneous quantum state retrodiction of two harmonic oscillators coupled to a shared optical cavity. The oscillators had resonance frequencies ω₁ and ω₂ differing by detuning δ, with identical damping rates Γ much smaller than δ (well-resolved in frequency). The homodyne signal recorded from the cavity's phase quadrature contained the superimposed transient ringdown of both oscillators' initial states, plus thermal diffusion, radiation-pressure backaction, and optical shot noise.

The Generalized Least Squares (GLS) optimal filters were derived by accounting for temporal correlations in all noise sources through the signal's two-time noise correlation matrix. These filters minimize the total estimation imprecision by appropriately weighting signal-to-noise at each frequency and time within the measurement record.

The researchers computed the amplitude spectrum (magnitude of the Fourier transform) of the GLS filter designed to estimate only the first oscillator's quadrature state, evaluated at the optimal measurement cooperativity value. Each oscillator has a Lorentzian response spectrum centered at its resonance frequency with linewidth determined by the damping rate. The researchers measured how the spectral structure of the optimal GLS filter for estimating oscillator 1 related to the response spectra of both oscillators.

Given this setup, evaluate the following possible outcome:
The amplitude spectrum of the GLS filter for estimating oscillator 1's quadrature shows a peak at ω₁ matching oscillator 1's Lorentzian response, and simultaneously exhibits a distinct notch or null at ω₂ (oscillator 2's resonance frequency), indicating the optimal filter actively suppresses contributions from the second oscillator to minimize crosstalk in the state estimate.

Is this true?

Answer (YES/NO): YES